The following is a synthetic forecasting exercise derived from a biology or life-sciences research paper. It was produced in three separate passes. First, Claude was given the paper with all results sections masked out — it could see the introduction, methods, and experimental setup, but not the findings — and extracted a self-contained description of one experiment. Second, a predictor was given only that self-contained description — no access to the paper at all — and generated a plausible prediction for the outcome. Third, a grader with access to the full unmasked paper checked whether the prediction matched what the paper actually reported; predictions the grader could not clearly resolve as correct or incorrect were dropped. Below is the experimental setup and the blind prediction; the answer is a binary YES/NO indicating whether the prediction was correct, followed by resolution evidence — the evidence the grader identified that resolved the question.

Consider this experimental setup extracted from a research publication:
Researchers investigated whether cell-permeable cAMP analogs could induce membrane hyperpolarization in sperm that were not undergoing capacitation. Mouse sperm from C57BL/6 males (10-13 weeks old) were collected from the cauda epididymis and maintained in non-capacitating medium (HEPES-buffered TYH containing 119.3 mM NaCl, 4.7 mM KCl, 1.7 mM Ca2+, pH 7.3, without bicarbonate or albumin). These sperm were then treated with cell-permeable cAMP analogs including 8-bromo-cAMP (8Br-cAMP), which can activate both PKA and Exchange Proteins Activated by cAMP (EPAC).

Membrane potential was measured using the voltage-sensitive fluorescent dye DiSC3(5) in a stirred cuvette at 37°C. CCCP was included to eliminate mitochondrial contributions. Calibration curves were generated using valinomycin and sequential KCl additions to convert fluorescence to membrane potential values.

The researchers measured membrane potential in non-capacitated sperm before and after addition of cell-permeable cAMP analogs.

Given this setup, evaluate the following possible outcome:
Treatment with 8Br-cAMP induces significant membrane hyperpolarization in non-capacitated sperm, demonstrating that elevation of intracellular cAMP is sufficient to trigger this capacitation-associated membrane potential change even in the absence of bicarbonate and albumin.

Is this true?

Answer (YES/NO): YES